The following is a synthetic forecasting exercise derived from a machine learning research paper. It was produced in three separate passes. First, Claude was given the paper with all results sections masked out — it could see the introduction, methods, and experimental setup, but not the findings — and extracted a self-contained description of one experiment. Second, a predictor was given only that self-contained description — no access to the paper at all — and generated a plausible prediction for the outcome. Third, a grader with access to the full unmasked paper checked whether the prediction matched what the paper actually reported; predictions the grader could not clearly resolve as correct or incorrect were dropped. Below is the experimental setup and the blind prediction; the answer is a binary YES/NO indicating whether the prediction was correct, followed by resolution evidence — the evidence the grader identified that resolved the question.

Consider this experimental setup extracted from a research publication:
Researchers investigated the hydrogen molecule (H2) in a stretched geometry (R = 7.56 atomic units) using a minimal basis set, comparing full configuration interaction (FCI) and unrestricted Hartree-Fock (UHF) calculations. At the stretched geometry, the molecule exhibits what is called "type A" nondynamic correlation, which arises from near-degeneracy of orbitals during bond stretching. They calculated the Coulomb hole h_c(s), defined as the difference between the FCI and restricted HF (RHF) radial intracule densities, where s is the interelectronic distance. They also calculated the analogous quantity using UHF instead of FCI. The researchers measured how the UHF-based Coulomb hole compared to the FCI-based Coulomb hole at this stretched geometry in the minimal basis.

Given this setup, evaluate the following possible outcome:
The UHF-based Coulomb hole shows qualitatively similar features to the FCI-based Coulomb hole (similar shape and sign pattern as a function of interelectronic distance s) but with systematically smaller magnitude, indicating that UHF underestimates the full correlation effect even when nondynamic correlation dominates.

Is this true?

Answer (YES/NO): NO